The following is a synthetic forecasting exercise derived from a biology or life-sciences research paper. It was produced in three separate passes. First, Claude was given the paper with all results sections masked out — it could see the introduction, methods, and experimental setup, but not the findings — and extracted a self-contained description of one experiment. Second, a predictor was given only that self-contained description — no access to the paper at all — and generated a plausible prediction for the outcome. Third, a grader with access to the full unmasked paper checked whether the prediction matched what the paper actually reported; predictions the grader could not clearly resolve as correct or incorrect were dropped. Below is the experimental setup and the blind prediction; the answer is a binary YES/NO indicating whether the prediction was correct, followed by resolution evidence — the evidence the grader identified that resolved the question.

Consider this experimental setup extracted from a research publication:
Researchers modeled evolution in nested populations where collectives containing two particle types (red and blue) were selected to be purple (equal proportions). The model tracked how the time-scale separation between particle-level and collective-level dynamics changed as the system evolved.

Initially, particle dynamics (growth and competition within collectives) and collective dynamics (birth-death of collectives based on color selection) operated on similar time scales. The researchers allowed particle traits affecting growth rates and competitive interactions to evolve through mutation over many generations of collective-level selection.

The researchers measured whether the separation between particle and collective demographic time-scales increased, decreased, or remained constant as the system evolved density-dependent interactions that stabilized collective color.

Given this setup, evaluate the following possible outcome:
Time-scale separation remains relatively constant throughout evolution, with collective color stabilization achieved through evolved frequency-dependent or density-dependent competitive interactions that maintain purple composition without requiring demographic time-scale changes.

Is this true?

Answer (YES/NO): NO